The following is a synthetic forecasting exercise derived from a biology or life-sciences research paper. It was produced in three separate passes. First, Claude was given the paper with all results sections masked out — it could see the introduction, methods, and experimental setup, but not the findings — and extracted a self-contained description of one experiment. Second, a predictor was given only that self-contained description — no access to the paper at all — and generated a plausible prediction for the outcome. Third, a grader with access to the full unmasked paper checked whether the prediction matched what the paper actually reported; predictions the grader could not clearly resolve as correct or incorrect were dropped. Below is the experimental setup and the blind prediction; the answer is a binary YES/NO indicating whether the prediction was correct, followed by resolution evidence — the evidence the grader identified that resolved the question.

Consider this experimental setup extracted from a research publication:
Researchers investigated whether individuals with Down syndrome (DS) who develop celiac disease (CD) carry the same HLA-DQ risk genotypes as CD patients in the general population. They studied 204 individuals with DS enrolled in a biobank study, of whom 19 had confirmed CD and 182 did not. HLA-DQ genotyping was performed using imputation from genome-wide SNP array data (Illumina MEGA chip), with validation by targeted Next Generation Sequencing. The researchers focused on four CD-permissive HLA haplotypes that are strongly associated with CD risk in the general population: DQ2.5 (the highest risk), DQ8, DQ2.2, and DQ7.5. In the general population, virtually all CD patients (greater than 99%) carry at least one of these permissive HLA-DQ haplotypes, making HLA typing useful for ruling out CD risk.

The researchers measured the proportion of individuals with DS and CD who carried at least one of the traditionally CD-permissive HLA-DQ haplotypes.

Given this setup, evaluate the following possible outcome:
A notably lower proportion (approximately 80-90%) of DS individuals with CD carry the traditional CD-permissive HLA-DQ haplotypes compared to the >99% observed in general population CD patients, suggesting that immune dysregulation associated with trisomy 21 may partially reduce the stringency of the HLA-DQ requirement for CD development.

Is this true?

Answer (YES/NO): YES